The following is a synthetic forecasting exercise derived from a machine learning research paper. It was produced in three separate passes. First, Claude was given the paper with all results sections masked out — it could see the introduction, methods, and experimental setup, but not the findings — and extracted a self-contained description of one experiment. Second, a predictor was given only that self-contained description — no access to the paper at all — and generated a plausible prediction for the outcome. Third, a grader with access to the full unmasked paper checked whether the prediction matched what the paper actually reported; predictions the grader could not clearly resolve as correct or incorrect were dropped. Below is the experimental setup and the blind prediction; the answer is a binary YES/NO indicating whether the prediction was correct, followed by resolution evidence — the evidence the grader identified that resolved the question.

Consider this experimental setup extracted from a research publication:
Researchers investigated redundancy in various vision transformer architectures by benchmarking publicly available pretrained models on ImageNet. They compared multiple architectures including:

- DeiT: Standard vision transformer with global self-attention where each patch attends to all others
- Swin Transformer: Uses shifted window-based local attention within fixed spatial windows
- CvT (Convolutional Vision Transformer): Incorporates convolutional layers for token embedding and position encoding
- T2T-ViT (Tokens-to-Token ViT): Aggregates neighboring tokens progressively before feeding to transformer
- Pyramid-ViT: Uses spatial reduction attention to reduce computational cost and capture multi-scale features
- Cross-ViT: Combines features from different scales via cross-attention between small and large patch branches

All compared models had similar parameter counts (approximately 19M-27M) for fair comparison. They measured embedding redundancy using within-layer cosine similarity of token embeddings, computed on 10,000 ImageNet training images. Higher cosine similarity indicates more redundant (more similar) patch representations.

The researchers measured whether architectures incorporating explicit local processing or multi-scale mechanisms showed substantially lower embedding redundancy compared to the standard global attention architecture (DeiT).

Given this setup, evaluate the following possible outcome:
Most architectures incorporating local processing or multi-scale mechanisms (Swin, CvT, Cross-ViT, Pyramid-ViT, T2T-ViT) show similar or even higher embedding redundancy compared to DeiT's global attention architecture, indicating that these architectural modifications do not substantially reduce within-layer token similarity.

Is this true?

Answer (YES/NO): YES